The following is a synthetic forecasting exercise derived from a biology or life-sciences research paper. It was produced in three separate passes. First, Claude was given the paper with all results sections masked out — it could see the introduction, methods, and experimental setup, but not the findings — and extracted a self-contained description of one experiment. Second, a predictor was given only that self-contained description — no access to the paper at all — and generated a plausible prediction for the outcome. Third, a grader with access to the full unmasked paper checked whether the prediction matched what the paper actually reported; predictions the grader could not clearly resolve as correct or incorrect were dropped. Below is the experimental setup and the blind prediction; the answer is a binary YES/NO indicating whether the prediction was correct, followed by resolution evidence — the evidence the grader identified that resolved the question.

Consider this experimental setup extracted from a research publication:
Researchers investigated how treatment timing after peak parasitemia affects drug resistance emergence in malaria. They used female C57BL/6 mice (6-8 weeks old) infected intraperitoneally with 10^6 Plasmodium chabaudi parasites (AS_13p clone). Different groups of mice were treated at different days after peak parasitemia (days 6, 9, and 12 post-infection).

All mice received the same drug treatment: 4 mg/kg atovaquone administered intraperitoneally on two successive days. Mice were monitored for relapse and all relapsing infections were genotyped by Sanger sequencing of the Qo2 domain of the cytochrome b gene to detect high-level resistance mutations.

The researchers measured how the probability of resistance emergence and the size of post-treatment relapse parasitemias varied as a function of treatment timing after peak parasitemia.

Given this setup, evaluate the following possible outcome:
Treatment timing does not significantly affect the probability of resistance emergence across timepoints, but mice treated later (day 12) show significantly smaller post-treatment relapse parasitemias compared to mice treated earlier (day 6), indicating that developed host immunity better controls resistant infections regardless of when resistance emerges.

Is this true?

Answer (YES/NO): NO